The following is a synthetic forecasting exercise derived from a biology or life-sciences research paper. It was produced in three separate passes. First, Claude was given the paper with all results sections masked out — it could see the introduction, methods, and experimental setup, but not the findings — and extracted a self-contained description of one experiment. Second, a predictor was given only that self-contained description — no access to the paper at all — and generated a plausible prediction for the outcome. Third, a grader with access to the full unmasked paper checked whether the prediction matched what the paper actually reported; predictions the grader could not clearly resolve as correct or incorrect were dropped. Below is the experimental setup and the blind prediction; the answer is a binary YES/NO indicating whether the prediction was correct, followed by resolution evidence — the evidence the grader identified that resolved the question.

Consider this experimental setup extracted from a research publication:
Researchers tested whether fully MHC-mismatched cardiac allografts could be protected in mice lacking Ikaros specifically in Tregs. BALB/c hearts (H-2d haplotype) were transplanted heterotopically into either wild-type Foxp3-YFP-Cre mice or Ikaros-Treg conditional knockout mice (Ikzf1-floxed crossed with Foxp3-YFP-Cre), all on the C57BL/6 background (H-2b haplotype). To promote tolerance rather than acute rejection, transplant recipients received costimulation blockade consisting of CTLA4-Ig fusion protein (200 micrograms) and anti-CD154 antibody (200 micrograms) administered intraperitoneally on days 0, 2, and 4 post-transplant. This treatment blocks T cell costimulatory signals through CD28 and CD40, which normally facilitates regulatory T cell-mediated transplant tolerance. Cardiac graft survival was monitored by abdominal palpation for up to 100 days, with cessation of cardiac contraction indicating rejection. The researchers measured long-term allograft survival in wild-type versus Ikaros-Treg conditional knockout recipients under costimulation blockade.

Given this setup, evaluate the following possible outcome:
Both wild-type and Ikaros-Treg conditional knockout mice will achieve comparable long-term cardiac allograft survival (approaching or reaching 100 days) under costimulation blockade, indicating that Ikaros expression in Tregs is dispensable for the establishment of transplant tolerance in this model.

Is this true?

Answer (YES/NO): NO